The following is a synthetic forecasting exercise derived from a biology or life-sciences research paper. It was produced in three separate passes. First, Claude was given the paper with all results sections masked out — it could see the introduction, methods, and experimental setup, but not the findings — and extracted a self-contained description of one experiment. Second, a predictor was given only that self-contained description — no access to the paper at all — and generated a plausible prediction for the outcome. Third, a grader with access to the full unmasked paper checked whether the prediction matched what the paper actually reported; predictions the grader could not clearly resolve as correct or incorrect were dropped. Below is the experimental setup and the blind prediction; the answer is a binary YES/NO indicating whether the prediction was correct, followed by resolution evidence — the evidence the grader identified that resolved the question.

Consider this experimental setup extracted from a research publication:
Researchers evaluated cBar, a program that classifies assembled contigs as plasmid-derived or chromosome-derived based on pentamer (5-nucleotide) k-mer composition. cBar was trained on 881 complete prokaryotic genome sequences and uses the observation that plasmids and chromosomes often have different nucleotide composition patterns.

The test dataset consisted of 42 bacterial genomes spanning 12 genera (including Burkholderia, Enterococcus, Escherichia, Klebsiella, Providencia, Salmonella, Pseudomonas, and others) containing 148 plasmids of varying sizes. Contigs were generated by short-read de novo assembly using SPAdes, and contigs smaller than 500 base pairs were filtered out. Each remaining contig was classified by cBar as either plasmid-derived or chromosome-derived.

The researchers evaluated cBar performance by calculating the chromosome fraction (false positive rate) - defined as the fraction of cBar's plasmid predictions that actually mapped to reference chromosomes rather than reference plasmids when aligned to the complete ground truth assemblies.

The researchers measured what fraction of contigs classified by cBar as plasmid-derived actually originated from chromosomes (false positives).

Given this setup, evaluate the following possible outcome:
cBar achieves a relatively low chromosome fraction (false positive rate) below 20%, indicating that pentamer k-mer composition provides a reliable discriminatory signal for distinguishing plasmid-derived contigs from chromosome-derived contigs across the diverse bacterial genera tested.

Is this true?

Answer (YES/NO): NO